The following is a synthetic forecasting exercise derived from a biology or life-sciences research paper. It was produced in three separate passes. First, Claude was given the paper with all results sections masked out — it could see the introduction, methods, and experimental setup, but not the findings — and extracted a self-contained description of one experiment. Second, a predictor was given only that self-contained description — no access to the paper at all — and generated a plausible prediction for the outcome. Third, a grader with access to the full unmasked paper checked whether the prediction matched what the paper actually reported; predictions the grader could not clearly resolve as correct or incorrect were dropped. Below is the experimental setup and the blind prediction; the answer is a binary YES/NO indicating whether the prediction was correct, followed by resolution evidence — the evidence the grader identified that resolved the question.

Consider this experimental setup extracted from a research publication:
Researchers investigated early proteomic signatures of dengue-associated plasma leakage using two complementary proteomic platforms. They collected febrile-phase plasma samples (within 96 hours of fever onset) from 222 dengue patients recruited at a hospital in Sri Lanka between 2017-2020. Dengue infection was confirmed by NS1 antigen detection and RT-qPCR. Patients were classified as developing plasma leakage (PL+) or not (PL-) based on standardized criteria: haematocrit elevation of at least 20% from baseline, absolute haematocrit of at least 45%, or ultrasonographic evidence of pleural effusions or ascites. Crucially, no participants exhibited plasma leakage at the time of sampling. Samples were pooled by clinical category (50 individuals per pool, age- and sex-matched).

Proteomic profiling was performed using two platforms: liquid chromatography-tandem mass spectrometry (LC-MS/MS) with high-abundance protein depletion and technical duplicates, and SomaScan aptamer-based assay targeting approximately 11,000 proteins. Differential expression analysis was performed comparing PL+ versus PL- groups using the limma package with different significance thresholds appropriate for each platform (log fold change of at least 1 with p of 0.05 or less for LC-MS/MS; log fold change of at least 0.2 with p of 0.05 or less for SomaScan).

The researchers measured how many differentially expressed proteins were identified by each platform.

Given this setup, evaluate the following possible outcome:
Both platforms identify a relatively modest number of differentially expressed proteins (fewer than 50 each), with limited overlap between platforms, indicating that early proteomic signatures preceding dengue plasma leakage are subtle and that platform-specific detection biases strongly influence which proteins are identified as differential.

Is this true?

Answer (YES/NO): NO